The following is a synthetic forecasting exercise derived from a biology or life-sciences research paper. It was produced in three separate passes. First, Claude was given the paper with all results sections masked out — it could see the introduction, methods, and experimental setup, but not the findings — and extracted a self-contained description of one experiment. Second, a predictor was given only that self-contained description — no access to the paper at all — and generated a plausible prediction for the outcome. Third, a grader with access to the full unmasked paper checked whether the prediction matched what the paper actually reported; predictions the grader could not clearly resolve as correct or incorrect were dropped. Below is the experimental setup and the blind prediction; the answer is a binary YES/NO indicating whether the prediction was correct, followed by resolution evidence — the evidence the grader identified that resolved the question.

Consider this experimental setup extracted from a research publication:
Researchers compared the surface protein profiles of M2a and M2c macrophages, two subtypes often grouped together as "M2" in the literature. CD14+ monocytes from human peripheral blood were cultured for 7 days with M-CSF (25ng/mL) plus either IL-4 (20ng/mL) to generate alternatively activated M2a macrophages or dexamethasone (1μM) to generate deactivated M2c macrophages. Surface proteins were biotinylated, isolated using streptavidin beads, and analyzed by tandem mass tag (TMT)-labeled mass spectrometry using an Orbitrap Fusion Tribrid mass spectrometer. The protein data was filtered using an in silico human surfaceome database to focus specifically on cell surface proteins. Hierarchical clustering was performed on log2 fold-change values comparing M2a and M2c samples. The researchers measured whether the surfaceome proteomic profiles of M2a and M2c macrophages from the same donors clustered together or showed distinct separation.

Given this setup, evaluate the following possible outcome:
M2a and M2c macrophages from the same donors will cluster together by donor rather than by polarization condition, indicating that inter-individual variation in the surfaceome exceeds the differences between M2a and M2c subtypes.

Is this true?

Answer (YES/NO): NO